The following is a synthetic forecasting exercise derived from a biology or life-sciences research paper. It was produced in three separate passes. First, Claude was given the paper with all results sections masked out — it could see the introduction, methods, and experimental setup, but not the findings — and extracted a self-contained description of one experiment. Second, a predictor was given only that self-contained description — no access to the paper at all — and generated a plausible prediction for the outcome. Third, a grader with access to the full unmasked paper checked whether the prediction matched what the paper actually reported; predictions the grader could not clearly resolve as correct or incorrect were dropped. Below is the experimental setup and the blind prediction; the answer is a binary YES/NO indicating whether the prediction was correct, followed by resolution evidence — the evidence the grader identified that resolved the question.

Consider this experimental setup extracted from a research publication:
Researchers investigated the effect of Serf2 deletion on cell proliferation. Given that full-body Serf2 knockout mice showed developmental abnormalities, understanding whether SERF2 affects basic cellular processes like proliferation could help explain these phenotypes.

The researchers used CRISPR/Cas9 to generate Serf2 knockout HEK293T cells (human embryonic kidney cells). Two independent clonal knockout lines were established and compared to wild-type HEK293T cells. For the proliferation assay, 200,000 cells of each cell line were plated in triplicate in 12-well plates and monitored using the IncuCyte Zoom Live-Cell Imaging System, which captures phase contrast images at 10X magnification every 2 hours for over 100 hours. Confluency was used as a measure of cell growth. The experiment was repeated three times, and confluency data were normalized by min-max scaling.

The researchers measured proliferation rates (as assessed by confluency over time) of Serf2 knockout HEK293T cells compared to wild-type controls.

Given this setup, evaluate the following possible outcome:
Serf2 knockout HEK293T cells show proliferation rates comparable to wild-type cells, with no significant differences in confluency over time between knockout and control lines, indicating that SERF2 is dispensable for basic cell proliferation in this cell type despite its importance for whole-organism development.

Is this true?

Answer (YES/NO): NO